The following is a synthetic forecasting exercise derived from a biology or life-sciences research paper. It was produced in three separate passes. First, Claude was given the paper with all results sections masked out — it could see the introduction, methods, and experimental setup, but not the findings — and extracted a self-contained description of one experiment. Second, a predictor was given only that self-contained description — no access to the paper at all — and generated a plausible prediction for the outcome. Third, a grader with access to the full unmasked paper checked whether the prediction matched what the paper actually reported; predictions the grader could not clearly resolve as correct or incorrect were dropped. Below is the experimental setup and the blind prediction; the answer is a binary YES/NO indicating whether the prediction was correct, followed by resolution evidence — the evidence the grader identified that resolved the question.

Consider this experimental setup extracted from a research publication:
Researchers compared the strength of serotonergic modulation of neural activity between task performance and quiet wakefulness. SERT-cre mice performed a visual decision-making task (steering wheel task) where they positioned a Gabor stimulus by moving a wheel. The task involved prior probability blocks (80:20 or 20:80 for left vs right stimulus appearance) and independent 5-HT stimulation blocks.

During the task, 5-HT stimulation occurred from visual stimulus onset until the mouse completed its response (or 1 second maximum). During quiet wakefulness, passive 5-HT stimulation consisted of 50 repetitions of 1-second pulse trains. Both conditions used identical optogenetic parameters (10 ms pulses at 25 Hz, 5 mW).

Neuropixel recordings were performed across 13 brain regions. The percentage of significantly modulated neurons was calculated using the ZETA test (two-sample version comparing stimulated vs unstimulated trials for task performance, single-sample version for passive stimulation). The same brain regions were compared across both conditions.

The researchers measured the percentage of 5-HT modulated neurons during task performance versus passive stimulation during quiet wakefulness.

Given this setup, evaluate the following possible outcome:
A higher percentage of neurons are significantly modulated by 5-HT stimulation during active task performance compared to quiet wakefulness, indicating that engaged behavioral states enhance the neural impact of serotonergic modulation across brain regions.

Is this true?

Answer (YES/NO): NO